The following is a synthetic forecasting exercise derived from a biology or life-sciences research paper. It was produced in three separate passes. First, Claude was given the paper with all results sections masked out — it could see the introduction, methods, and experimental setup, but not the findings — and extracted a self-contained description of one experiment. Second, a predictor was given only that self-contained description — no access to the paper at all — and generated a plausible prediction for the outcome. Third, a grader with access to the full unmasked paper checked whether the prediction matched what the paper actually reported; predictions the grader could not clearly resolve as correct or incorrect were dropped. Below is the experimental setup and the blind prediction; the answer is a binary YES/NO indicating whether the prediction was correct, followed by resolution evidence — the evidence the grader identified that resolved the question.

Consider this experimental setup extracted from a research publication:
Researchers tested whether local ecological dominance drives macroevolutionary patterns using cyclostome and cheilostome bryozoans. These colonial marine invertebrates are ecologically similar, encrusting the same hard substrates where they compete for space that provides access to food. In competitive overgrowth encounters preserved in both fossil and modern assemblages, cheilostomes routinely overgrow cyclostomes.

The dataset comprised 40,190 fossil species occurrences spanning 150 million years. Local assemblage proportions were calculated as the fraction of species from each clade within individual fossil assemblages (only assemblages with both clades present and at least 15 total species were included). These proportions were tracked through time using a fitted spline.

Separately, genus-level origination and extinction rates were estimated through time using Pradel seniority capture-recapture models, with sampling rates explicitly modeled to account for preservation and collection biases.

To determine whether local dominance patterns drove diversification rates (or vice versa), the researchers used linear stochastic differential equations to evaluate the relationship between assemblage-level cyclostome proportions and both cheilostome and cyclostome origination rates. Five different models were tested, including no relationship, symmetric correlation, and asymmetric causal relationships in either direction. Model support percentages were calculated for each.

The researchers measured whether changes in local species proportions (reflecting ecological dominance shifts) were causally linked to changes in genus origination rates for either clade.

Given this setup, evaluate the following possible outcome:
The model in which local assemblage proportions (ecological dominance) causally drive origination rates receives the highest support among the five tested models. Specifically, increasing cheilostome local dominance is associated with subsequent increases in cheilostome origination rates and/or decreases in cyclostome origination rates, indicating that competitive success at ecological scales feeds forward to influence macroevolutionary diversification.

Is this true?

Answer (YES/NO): NO